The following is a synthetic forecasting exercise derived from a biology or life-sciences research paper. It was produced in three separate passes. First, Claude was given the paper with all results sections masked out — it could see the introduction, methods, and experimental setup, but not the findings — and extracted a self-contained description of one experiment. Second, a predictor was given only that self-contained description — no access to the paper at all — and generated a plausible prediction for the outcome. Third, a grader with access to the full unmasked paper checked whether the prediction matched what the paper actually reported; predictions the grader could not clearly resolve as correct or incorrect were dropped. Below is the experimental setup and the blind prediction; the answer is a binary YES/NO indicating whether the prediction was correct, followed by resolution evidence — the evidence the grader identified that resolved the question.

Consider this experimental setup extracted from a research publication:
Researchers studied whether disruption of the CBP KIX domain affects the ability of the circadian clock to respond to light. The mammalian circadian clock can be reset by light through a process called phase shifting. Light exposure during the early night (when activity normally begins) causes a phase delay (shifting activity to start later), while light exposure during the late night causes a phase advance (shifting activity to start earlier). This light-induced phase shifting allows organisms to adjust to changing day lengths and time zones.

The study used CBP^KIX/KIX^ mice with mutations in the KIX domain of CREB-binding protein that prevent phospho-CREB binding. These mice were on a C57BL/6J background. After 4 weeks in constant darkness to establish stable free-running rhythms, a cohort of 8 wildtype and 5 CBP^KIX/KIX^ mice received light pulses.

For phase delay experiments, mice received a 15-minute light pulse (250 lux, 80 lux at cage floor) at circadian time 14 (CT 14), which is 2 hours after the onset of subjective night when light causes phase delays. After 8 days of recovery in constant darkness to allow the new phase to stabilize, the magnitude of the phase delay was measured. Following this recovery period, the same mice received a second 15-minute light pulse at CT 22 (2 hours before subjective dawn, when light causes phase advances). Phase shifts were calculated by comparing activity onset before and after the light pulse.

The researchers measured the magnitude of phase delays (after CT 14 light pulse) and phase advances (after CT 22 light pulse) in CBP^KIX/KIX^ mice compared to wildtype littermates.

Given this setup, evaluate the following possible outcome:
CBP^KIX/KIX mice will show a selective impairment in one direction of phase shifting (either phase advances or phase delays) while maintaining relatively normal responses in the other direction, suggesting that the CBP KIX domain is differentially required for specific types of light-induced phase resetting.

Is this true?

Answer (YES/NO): NO